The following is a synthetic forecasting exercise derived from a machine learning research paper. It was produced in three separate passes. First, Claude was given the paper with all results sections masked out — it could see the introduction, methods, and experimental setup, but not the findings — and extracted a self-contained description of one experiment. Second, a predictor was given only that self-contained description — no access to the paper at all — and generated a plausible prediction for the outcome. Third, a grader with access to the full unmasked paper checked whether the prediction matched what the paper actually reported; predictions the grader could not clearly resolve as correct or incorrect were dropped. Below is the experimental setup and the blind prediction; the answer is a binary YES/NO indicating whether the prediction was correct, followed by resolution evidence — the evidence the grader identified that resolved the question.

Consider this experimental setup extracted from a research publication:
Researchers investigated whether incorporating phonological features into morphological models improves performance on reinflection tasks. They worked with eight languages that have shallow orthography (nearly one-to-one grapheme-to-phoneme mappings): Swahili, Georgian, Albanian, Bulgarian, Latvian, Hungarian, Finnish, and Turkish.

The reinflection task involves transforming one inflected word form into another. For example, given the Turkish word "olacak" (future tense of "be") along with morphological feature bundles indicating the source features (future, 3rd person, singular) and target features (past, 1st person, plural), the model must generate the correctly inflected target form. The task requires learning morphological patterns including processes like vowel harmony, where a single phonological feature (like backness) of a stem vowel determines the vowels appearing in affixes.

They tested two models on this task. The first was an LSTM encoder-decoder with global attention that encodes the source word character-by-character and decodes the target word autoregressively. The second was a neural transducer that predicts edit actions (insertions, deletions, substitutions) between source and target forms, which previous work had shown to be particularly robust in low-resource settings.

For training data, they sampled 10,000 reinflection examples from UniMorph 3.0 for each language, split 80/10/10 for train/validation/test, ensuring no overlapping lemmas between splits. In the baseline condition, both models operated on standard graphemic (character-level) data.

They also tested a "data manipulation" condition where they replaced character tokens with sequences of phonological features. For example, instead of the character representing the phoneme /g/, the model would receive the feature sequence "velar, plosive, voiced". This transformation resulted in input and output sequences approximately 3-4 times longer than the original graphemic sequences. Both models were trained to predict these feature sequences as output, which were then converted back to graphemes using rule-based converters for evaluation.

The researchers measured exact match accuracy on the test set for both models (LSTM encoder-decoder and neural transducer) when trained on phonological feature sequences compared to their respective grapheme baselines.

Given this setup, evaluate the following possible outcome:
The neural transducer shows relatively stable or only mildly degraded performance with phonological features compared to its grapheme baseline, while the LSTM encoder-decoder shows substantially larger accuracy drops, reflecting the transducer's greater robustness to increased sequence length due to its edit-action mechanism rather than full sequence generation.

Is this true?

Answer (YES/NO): YES